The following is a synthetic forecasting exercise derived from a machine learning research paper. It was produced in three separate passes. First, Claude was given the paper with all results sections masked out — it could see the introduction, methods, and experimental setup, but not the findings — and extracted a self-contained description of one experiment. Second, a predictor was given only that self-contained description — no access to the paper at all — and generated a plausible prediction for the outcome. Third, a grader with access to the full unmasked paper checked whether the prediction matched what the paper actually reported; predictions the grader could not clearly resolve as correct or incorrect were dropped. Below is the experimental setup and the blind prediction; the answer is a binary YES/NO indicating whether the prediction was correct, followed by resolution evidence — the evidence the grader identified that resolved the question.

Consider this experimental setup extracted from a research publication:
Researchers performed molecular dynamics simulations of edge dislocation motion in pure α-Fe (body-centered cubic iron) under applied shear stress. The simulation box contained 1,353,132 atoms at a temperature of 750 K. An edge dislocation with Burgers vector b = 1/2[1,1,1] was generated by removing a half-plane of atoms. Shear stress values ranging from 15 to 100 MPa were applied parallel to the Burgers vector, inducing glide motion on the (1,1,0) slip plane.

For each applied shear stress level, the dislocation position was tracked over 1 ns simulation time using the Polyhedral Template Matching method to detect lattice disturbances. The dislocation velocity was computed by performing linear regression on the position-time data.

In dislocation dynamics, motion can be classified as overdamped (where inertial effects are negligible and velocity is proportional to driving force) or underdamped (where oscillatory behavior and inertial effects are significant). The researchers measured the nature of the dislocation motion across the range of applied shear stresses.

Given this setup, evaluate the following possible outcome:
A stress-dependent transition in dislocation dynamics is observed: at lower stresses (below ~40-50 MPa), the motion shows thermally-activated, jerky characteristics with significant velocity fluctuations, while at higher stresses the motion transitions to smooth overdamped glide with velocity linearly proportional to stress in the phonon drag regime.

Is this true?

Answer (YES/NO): NO